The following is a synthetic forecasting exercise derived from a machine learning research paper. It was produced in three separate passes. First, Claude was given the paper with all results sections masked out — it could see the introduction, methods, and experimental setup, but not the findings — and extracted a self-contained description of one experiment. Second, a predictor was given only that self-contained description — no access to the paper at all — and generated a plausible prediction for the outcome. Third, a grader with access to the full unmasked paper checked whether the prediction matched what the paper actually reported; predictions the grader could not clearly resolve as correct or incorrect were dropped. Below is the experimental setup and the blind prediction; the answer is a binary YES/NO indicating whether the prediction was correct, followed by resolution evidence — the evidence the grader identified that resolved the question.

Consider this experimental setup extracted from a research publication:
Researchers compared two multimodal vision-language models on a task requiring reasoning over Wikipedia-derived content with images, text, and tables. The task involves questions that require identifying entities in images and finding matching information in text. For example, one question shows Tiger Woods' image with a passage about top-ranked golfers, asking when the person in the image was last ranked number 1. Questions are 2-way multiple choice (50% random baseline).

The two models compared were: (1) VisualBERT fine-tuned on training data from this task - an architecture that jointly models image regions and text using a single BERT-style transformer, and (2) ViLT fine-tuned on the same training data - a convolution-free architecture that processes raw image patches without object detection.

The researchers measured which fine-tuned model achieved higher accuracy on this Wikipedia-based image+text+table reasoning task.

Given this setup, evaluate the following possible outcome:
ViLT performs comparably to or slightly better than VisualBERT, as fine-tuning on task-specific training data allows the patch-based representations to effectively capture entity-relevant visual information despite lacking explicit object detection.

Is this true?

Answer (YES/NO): NO